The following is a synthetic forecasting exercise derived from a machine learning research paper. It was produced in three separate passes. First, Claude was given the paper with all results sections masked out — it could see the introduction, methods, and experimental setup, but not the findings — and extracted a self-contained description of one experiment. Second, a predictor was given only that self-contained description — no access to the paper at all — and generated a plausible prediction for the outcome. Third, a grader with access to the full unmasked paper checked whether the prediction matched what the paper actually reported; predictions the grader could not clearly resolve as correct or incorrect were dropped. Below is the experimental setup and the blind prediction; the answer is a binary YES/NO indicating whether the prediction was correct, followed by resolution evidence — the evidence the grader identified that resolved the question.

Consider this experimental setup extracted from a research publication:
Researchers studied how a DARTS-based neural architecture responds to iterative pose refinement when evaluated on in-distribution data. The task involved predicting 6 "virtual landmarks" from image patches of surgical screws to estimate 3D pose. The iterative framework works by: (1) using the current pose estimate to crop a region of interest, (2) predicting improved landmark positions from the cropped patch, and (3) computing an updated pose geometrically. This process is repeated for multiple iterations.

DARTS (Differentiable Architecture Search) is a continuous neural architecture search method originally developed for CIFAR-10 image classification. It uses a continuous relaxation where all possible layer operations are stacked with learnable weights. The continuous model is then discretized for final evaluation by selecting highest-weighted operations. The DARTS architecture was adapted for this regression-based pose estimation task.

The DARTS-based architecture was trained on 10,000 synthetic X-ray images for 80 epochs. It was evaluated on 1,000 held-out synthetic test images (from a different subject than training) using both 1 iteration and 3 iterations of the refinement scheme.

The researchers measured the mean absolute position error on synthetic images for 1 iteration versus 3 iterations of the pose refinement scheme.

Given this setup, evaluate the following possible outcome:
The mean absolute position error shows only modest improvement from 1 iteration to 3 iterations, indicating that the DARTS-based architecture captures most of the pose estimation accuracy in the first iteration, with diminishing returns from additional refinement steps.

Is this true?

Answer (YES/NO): NO